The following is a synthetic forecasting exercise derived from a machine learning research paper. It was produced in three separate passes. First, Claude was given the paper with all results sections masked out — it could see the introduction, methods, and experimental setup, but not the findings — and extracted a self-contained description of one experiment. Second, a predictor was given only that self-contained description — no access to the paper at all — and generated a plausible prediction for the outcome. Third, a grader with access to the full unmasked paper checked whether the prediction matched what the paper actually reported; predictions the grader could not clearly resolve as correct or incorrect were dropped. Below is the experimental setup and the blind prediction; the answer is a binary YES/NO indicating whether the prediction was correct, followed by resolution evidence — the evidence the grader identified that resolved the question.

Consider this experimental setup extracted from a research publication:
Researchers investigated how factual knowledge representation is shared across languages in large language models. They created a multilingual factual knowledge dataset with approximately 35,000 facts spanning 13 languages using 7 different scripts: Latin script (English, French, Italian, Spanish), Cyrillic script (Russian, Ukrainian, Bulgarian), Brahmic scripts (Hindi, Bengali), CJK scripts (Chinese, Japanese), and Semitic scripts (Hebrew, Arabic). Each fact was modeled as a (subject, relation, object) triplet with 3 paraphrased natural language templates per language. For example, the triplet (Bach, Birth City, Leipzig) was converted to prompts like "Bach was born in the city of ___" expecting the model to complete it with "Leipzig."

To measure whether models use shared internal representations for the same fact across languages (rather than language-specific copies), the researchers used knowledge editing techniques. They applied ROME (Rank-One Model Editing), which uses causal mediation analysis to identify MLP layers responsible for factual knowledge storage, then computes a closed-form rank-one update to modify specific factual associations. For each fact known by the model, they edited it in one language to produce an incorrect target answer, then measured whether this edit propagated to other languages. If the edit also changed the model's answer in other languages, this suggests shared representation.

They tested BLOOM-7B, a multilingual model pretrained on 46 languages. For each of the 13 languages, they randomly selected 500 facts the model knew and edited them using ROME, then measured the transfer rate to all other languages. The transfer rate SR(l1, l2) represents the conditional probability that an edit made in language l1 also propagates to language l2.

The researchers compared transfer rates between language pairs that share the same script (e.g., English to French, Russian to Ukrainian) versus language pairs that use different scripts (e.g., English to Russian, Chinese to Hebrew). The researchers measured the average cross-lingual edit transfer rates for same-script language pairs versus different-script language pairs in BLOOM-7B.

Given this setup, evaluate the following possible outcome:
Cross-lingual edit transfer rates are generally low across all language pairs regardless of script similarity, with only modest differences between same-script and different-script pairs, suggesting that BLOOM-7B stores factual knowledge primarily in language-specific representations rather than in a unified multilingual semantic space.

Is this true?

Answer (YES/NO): NO